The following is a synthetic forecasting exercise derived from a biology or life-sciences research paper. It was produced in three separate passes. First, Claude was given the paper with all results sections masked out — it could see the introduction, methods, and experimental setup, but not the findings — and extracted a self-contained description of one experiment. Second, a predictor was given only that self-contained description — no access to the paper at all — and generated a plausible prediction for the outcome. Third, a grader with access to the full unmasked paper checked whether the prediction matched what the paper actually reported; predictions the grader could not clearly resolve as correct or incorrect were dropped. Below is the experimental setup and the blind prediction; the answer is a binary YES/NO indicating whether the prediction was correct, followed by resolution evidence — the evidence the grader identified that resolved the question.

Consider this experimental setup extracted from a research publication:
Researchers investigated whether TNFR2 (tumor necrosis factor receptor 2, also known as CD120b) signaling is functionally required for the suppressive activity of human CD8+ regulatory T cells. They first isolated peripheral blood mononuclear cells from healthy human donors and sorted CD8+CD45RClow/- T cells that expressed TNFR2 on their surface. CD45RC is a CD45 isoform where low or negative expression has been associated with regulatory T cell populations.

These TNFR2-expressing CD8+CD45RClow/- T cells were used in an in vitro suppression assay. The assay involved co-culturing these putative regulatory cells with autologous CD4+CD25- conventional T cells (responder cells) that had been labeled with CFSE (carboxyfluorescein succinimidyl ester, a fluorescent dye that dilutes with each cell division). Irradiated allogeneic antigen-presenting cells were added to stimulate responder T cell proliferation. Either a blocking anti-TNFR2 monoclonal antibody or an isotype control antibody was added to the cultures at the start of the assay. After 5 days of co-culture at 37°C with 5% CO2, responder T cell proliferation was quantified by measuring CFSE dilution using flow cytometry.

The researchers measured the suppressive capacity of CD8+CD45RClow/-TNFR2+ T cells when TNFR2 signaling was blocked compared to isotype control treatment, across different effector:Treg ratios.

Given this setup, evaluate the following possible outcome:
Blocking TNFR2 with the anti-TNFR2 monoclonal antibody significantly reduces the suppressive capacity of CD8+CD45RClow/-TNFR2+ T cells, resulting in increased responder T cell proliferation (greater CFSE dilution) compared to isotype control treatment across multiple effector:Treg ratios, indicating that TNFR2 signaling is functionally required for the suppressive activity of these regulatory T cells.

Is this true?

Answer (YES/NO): NO